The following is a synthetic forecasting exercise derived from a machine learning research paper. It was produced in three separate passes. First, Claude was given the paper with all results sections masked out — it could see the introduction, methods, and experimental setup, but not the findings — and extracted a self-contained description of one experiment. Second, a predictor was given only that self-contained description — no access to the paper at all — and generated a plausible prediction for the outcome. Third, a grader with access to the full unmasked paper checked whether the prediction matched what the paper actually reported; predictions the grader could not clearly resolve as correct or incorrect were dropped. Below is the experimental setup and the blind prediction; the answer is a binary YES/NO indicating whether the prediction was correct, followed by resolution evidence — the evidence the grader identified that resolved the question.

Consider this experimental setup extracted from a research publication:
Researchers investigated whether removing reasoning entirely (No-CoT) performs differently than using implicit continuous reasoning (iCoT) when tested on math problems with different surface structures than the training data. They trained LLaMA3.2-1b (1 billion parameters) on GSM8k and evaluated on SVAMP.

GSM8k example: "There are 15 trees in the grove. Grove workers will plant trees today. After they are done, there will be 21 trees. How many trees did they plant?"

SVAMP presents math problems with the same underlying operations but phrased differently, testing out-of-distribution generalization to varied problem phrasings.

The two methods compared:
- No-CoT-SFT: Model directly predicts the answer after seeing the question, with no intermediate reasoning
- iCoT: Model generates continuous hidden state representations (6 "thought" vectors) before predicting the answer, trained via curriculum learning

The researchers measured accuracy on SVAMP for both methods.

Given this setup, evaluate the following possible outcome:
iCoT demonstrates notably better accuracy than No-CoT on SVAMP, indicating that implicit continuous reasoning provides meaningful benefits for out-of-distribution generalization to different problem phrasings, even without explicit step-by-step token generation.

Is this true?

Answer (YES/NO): NO